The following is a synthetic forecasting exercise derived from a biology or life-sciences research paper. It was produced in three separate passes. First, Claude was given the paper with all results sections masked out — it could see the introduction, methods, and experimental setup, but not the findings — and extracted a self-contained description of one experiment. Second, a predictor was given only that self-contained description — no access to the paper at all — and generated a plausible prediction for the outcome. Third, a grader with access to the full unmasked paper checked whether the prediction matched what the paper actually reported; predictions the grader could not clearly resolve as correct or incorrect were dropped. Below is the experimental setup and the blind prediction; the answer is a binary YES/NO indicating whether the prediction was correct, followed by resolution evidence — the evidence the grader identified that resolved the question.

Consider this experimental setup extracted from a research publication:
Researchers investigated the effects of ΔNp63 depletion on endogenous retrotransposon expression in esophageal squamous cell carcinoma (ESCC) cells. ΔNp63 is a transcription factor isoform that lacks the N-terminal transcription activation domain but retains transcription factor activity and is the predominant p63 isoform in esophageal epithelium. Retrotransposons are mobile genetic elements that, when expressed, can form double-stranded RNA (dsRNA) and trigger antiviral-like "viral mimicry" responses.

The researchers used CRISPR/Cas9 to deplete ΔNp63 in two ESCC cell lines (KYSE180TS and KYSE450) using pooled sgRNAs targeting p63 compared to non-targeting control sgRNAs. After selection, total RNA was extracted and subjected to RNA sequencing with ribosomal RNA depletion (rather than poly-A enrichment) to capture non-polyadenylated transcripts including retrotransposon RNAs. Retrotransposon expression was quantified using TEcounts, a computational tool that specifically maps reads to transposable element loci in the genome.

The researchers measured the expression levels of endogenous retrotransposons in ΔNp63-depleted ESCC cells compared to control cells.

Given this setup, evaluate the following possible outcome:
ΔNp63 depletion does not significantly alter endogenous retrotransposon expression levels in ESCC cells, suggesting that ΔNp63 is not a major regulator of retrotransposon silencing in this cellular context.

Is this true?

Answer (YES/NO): NO